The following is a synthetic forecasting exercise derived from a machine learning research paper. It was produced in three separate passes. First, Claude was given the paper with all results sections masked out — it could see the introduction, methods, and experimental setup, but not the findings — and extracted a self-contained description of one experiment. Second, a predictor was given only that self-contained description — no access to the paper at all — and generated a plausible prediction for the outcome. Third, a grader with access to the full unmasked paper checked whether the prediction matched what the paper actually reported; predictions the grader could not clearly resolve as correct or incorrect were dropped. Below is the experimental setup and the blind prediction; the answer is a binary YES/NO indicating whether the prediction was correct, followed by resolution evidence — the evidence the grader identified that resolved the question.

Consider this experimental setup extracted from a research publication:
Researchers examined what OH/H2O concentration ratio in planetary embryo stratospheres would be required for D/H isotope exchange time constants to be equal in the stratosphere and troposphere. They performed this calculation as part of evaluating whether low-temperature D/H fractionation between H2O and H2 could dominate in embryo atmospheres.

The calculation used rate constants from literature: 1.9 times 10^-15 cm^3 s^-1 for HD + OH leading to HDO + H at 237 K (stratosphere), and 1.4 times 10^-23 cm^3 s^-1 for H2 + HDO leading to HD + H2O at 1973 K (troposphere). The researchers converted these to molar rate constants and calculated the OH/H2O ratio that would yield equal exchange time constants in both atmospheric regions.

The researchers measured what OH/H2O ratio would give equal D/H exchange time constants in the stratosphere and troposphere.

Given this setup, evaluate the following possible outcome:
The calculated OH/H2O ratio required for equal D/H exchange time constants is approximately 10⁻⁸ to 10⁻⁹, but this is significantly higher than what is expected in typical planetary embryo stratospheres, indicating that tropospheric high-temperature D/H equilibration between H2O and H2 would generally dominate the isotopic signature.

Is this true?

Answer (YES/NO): NO